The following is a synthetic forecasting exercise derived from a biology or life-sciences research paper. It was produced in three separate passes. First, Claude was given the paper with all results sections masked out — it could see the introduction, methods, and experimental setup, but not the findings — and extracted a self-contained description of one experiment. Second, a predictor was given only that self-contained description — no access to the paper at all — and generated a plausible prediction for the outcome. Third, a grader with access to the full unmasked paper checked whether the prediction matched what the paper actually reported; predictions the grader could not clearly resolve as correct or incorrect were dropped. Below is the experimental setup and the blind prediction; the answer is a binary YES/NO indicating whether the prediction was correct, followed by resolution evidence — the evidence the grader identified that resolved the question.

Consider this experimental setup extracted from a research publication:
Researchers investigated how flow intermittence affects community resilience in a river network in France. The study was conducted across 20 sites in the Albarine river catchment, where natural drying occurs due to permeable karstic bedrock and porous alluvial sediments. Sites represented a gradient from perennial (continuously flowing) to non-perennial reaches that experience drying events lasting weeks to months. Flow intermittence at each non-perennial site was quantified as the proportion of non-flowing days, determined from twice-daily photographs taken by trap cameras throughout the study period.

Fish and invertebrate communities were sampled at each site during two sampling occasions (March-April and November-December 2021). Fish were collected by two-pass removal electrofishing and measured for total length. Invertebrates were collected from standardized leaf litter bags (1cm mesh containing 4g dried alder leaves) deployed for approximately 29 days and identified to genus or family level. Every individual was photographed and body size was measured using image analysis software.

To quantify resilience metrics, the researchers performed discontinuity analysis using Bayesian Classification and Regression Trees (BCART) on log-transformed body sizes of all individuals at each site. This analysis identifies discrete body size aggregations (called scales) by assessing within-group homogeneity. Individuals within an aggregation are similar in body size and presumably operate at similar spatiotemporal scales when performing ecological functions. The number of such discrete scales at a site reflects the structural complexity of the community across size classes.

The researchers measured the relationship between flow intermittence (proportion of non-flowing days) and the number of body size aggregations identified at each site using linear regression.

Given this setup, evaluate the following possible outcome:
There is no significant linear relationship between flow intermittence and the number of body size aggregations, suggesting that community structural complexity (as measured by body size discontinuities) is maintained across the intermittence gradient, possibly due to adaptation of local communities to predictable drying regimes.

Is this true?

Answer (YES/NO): NO